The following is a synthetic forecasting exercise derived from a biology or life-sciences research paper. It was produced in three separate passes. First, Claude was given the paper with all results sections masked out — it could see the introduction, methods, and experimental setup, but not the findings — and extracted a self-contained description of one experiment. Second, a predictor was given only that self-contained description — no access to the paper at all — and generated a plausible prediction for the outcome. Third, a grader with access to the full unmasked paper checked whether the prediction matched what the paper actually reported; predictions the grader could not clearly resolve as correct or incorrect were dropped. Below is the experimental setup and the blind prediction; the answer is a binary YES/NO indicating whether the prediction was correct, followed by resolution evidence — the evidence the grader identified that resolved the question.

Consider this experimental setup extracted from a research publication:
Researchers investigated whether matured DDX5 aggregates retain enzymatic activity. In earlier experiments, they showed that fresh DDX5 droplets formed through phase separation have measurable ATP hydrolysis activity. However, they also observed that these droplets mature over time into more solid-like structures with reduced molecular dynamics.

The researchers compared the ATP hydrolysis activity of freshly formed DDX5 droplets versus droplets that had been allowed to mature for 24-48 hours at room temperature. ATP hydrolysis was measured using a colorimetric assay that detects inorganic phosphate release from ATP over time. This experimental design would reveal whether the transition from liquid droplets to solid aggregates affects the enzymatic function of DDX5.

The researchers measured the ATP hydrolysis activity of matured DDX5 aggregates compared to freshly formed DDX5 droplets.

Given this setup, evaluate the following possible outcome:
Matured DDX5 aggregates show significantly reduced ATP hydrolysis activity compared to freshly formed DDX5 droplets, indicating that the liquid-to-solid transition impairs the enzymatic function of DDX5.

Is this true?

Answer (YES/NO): YES